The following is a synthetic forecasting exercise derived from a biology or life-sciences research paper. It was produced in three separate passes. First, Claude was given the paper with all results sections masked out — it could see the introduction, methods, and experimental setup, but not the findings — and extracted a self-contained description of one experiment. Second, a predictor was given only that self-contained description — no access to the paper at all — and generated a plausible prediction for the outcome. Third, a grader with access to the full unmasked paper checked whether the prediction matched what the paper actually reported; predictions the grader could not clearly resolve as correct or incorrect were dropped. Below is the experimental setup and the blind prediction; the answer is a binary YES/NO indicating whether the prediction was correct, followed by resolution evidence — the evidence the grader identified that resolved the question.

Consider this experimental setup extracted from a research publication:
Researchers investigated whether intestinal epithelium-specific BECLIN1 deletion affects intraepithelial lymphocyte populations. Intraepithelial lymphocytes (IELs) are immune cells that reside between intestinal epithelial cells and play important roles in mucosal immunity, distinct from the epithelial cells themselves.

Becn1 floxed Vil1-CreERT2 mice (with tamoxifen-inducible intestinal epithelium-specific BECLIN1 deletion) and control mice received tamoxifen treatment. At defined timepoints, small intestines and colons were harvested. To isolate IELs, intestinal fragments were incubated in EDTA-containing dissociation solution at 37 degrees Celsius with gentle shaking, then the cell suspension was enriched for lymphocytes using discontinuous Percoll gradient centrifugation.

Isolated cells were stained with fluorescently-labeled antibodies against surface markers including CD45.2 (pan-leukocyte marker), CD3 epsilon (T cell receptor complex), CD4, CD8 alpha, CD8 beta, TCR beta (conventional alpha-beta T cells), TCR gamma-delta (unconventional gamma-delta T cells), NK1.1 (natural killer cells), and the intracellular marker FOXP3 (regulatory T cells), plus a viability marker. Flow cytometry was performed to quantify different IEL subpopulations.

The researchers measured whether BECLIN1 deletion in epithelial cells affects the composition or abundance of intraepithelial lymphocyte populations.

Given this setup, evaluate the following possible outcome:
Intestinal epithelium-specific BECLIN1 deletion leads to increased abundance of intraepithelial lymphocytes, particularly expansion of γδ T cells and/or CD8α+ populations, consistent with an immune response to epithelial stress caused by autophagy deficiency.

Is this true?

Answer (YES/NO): YES